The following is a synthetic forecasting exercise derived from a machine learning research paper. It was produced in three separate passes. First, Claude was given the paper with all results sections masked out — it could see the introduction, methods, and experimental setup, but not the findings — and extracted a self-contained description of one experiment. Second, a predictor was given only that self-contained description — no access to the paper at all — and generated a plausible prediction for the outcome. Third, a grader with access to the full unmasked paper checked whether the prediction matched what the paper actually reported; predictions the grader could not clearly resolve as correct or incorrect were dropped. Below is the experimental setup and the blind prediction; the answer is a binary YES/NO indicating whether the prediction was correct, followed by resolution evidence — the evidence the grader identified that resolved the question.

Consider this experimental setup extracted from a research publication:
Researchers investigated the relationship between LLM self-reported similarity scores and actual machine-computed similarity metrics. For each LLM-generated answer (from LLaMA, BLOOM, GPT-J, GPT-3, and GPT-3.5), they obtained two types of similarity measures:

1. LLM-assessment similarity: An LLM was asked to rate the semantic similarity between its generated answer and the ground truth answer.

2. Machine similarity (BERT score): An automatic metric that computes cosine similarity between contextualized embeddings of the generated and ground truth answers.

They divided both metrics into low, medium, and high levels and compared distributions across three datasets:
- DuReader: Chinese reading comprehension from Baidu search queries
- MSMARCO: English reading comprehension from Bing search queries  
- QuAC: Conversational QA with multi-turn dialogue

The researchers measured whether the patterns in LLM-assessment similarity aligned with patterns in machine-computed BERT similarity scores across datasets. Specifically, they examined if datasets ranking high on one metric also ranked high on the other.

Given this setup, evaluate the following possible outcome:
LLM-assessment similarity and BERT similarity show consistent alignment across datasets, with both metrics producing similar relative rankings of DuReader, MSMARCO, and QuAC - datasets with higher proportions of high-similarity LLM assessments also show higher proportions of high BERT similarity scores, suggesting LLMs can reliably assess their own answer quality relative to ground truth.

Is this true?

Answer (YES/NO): NO